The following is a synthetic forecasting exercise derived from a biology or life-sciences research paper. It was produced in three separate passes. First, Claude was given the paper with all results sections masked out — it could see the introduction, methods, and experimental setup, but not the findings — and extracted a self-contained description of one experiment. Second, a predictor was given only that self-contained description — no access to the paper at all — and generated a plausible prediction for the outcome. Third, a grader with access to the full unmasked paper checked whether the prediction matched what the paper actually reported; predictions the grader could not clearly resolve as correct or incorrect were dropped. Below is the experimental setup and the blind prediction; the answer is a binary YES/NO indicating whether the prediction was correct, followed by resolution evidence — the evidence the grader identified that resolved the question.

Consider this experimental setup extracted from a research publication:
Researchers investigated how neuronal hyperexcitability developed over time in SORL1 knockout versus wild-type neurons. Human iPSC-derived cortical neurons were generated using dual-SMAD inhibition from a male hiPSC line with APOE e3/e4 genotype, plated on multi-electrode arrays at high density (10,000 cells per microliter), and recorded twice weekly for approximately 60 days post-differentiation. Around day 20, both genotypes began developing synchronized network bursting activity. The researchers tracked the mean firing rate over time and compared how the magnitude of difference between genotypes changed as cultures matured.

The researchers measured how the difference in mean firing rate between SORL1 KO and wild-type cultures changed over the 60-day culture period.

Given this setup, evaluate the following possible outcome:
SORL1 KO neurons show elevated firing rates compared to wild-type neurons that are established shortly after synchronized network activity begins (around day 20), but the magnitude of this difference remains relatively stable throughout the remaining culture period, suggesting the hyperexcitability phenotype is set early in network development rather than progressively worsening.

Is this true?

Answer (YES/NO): NO